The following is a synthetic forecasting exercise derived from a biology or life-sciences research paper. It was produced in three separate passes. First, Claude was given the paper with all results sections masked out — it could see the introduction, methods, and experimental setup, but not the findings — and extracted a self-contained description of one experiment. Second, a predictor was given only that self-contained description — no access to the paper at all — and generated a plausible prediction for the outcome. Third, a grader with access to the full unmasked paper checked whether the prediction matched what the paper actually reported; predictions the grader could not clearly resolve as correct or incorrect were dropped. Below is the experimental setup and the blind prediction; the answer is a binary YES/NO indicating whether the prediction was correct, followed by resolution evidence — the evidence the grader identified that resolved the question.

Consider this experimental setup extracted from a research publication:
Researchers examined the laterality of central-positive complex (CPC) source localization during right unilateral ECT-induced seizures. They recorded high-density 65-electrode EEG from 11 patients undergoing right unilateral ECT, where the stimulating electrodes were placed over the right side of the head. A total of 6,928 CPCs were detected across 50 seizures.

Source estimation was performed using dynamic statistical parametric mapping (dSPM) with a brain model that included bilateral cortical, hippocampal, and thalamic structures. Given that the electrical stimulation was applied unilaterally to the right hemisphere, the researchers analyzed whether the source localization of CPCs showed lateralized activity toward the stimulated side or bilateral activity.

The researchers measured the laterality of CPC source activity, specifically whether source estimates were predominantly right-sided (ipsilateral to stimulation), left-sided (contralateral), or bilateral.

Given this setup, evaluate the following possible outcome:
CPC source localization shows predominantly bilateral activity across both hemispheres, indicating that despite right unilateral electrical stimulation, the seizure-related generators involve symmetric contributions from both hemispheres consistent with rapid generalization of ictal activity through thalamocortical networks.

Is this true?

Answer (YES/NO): YES